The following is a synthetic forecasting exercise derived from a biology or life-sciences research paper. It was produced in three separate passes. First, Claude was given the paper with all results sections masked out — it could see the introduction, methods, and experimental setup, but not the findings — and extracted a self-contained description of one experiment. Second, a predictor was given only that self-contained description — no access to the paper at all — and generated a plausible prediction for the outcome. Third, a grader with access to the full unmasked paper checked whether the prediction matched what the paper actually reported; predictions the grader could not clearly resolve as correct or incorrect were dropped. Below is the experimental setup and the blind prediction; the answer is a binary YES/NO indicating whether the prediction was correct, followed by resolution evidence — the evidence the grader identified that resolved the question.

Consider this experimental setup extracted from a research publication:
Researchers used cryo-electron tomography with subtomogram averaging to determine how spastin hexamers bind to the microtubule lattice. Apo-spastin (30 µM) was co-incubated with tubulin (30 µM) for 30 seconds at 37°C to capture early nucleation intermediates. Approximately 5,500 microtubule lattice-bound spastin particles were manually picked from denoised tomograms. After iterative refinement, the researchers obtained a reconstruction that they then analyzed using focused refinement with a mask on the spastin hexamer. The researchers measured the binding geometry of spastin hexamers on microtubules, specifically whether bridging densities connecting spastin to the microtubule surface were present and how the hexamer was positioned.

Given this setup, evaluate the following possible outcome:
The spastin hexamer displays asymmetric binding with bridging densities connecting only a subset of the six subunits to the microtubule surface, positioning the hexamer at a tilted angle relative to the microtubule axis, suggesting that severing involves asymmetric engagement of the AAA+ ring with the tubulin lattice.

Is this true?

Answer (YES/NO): NO